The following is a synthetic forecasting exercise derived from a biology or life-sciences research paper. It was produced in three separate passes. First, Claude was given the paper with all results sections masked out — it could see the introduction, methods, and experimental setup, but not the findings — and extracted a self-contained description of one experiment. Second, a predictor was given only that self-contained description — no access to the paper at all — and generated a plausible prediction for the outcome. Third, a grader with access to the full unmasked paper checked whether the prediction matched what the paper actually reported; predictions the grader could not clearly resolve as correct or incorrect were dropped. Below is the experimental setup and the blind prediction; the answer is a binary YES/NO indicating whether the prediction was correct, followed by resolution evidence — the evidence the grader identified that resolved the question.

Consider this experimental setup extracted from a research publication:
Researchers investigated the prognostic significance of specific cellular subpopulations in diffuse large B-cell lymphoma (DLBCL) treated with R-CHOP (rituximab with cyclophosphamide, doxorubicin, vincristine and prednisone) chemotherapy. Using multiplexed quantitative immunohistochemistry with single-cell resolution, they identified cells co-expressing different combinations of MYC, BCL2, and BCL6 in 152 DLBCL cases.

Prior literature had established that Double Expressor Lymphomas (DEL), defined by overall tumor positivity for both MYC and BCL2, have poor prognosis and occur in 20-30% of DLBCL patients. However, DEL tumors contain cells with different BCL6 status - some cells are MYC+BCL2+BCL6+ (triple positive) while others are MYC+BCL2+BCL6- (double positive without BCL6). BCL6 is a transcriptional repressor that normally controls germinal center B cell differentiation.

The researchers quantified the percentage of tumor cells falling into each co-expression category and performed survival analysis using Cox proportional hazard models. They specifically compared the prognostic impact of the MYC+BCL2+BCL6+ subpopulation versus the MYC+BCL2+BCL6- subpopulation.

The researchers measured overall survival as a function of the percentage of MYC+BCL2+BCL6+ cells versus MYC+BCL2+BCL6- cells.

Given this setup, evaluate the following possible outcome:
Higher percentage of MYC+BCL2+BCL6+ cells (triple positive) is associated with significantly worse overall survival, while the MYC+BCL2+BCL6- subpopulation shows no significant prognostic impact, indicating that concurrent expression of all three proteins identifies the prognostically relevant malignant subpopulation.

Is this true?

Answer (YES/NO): NO